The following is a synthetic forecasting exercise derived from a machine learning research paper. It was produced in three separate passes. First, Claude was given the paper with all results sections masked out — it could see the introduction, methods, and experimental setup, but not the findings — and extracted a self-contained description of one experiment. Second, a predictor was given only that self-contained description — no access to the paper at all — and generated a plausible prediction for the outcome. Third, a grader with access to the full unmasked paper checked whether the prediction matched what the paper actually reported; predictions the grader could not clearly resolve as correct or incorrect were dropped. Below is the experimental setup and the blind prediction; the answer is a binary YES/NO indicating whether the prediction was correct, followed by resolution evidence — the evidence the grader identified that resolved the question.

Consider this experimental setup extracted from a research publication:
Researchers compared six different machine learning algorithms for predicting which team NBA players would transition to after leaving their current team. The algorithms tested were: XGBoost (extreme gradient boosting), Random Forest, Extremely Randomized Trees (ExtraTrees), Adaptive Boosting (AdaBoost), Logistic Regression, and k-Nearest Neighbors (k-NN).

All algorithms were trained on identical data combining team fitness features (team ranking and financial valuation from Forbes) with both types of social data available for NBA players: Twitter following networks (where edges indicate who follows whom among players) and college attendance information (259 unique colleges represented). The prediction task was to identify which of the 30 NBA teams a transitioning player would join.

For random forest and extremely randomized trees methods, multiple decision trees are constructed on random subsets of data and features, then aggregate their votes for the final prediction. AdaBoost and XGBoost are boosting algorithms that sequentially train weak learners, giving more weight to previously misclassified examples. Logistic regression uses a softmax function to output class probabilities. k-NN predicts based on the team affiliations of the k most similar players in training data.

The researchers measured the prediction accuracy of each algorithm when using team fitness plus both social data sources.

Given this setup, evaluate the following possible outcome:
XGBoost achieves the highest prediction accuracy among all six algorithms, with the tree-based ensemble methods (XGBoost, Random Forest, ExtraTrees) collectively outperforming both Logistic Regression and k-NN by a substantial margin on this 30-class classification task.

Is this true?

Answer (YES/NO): NO